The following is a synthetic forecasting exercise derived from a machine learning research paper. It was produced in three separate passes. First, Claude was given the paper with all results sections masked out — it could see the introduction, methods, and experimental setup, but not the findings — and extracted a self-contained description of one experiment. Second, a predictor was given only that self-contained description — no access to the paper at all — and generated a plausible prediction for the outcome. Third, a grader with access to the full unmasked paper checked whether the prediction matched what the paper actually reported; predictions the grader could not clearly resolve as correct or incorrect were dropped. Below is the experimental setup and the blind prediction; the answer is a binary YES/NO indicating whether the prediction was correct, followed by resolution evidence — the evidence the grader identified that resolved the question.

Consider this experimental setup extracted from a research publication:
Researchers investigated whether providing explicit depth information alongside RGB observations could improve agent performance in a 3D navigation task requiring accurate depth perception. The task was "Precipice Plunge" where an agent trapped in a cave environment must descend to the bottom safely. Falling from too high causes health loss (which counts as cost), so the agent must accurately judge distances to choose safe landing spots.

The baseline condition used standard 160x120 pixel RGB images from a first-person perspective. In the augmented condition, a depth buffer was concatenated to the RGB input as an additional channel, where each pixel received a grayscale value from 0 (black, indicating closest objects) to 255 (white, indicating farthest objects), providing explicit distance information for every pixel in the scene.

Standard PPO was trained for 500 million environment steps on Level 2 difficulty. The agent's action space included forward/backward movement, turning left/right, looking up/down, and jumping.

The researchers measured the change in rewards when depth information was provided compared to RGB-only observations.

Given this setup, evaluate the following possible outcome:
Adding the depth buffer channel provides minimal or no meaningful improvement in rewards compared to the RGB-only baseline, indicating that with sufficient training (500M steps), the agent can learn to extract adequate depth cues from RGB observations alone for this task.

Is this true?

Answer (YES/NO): NO